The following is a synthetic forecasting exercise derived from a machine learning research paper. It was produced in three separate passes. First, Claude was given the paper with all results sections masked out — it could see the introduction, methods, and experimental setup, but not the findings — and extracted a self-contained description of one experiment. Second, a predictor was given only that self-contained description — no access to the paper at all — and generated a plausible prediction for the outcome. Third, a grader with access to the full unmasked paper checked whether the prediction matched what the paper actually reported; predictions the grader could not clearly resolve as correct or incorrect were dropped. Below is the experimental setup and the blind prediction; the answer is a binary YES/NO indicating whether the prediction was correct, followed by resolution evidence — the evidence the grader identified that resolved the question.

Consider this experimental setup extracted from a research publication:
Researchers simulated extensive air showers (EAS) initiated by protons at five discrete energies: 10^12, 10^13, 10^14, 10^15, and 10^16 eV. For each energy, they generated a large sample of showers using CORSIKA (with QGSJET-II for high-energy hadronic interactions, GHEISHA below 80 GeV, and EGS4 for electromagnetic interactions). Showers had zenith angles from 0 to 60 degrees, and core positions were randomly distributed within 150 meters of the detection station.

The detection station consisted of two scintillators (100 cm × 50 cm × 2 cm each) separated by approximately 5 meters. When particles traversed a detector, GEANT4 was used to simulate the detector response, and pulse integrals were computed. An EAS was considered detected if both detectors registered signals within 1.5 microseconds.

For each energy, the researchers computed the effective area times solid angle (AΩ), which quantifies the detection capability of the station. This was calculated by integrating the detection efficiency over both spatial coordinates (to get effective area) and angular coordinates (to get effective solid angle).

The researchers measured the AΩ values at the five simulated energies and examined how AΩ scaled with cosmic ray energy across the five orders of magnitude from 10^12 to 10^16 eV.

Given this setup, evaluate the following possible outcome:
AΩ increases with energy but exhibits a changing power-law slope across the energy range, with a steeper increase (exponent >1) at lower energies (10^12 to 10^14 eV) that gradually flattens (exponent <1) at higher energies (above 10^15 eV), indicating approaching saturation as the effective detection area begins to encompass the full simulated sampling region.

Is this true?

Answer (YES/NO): YES